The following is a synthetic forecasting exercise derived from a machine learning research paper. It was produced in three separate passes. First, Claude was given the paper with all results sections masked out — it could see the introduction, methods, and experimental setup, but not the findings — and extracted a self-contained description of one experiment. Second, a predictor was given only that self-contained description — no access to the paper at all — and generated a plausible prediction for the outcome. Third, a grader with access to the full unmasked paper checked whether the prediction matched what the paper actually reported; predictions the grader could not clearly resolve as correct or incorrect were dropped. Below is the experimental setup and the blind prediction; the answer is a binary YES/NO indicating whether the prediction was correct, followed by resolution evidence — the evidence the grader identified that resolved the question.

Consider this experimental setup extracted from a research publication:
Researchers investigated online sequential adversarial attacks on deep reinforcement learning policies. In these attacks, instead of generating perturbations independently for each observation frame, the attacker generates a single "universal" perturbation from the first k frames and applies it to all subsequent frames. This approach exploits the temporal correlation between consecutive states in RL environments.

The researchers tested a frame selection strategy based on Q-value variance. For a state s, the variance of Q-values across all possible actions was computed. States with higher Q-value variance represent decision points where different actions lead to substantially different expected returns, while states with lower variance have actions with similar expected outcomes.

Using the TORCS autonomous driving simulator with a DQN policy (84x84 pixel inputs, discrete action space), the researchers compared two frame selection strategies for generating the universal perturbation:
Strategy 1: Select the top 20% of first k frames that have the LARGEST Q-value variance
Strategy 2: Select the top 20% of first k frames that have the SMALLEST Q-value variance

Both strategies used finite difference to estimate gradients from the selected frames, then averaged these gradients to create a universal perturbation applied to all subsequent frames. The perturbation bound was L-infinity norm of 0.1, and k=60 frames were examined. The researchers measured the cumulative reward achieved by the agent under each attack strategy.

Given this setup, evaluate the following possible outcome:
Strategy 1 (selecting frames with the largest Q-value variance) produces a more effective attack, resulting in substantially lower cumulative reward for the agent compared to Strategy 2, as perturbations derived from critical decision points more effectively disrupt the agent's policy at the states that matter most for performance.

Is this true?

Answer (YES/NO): YES